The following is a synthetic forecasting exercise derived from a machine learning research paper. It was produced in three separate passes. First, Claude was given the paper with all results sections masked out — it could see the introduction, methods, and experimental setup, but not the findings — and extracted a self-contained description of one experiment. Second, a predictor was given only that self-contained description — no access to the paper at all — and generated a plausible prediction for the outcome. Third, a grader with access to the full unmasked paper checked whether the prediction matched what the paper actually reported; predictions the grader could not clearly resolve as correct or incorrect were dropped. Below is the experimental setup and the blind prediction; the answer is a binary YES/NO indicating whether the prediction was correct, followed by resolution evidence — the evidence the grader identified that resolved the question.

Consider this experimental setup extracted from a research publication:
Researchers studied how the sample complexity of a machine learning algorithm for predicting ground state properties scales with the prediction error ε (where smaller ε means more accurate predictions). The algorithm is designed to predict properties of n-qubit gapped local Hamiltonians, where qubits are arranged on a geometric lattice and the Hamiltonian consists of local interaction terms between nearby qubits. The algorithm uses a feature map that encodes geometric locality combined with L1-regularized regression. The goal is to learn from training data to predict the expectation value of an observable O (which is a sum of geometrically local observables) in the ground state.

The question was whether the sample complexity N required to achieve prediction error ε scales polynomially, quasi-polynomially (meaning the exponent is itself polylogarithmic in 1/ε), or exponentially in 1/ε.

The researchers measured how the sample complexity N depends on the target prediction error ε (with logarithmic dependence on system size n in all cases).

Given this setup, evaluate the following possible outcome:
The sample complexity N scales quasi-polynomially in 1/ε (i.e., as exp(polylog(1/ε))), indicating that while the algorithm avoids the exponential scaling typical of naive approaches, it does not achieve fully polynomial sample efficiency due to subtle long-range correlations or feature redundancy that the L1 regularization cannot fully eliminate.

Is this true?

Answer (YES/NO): YES